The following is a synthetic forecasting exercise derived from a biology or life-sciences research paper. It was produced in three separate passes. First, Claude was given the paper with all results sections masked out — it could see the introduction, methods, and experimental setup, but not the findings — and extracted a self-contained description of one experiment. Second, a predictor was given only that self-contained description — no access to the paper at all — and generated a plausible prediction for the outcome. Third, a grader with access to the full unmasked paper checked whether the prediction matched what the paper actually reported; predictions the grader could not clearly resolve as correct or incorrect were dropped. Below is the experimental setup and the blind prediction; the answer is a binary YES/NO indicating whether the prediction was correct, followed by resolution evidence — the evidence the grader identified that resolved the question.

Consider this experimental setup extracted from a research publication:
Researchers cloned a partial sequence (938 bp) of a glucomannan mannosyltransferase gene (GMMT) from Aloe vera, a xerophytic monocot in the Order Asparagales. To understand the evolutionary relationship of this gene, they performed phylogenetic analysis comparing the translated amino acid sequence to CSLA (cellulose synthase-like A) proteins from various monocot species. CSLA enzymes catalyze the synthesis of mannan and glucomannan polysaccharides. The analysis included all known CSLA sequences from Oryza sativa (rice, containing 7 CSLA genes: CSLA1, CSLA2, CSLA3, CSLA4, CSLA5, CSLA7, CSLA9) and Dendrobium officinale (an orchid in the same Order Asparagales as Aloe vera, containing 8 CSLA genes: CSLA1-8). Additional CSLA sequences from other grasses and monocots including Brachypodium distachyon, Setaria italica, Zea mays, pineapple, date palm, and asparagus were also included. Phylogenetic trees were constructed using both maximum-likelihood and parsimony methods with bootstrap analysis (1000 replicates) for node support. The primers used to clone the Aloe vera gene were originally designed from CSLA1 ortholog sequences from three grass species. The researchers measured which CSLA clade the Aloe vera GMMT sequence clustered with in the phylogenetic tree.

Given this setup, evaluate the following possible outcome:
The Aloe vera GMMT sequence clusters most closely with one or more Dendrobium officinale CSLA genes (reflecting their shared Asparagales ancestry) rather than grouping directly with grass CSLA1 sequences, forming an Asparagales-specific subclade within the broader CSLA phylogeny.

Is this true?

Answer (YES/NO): NO